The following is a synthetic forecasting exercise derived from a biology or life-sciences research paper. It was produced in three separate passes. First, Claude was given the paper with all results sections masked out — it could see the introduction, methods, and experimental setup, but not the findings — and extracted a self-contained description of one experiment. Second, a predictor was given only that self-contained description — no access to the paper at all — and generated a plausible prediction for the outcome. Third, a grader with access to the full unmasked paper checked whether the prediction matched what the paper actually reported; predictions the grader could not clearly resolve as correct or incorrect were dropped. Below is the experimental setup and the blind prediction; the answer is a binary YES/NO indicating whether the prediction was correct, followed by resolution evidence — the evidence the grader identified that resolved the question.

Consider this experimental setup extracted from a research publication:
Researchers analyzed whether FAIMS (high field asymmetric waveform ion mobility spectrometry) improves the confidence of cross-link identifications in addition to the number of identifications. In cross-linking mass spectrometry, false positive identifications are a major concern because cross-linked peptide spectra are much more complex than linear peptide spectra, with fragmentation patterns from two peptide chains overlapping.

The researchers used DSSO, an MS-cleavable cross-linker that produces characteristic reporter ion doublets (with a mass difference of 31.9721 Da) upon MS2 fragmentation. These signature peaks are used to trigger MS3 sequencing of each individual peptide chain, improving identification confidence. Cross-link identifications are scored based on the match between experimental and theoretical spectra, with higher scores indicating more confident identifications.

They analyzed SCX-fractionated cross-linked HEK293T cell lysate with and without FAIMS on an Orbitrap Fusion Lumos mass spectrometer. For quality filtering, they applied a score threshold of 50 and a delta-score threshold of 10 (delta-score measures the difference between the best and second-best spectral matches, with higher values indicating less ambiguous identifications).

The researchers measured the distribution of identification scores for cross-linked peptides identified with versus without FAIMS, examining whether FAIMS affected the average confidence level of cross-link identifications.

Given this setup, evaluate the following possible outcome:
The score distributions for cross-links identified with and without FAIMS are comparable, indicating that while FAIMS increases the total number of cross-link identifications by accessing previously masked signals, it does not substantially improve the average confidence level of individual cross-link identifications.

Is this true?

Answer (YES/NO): NO